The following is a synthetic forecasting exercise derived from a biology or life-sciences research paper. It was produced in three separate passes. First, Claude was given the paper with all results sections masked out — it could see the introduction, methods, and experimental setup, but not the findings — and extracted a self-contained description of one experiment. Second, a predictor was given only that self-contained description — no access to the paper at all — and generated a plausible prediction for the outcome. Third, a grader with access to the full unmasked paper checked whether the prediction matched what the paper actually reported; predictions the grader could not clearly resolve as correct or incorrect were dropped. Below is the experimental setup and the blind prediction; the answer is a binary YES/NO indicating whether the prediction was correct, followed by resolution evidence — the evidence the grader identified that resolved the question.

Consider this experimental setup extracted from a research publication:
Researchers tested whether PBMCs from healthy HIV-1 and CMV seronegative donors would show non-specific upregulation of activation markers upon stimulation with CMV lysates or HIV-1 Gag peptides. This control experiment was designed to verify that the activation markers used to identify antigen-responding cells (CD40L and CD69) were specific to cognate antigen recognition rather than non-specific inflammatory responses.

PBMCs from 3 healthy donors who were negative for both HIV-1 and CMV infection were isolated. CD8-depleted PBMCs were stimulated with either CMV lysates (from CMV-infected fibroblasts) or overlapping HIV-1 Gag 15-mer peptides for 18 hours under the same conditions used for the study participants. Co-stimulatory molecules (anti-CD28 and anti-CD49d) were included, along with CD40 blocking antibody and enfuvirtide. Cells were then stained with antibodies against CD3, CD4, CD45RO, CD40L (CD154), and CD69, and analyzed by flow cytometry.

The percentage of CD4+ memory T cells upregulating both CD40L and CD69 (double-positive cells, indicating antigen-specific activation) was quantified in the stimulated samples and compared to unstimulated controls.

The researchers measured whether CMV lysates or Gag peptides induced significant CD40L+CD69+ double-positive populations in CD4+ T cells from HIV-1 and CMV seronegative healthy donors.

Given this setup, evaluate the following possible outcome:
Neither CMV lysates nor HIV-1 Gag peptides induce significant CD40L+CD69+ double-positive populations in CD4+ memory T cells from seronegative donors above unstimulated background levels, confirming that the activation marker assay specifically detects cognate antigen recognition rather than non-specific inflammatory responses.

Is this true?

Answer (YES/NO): YES